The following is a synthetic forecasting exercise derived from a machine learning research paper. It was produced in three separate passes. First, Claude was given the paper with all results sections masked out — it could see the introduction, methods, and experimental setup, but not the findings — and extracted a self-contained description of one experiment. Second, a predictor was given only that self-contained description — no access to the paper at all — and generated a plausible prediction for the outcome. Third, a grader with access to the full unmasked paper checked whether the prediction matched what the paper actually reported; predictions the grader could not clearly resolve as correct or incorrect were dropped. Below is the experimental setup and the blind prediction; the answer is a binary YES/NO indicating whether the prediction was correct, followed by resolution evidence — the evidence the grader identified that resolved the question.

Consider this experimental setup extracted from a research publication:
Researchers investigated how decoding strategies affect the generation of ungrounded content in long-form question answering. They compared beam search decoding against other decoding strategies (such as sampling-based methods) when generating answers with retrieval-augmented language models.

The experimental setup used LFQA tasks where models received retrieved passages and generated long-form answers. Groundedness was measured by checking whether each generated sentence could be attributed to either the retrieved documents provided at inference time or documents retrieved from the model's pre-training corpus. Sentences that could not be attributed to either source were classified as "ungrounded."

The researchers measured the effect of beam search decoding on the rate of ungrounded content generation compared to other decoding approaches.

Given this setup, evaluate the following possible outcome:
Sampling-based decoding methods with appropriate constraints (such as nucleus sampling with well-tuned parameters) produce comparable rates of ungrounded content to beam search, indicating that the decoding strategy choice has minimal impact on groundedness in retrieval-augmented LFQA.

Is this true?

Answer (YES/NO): NO